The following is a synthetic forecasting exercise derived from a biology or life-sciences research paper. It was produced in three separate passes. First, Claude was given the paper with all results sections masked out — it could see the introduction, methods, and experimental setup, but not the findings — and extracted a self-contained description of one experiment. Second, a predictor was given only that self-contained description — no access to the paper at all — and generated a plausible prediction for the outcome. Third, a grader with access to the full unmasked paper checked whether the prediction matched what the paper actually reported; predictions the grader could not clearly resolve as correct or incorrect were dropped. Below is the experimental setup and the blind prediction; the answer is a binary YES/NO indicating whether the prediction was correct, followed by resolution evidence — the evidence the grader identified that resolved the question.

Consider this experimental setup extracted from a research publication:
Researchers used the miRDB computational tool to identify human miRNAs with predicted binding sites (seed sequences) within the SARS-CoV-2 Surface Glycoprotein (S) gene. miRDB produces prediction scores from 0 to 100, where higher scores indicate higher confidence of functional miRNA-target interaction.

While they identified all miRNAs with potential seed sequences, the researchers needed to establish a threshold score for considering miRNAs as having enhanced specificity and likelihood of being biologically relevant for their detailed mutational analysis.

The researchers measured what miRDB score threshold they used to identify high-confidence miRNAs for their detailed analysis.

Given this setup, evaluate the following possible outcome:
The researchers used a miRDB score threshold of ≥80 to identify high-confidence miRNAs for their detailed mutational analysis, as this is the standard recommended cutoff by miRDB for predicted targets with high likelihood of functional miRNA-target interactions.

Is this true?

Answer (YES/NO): NO